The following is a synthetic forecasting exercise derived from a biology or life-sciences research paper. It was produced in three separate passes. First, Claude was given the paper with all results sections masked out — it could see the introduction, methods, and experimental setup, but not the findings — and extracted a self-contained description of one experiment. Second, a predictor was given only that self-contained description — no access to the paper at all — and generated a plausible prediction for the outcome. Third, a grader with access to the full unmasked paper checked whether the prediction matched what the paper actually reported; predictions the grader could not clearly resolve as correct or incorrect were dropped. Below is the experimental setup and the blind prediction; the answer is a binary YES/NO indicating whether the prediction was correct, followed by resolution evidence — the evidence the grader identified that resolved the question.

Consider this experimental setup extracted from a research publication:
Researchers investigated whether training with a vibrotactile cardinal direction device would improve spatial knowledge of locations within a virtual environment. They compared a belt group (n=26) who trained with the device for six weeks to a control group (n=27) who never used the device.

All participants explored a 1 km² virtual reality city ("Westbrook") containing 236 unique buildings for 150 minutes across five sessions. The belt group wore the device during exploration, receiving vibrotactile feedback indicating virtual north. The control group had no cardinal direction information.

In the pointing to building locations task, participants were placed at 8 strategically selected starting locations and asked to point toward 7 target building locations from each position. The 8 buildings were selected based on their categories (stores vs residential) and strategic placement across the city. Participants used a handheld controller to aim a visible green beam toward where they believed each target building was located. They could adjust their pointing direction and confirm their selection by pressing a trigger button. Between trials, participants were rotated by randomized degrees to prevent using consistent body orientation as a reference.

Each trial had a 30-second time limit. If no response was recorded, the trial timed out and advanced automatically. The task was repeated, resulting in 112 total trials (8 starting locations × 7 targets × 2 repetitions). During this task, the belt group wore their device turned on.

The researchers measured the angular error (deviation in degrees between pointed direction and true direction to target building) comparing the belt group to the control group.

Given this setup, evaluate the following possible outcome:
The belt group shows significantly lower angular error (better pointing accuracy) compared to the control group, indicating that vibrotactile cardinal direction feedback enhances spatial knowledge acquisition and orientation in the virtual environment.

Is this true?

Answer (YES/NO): YES